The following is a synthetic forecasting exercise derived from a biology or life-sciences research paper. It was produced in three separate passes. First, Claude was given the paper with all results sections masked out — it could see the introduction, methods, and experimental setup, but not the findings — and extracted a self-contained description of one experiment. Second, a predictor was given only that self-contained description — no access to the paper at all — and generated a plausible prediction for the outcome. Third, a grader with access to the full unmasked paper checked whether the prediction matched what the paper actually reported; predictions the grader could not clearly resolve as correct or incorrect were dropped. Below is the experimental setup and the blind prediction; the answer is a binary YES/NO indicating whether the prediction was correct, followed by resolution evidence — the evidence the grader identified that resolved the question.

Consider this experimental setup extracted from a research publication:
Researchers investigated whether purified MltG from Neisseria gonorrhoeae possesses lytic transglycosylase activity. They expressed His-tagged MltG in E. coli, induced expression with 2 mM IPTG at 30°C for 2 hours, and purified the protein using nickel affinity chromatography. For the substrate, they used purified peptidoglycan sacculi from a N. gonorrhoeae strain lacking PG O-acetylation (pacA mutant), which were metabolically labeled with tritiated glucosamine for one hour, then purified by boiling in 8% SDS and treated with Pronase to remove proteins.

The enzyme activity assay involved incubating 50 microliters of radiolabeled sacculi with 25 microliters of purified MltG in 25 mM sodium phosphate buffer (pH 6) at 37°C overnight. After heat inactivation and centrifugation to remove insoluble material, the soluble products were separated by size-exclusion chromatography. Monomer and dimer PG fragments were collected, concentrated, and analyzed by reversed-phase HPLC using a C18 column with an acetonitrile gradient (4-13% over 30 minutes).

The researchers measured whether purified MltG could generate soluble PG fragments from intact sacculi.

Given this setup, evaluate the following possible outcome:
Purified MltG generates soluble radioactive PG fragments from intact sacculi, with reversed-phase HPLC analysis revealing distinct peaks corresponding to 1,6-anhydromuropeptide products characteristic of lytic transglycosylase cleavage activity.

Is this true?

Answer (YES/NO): YES